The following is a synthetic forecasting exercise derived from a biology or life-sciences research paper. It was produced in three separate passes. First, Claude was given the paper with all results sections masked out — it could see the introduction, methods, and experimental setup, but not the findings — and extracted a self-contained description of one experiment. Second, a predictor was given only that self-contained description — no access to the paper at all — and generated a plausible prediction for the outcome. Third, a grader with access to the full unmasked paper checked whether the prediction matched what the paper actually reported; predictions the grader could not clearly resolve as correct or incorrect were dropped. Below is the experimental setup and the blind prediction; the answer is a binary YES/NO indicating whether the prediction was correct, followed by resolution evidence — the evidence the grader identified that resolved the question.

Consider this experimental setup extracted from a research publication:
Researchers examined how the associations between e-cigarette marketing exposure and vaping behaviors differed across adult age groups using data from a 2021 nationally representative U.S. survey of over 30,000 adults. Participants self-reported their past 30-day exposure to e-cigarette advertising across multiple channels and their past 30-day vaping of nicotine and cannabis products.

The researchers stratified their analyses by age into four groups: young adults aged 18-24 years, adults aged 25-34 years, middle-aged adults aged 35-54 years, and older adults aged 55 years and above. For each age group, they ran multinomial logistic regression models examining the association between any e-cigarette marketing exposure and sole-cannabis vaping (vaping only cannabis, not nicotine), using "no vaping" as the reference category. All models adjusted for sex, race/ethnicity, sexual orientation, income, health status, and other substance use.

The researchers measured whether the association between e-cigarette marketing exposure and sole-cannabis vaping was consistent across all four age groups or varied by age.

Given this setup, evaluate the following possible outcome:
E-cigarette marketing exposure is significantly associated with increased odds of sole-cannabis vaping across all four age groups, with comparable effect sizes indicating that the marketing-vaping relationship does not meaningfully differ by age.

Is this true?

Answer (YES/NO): NO